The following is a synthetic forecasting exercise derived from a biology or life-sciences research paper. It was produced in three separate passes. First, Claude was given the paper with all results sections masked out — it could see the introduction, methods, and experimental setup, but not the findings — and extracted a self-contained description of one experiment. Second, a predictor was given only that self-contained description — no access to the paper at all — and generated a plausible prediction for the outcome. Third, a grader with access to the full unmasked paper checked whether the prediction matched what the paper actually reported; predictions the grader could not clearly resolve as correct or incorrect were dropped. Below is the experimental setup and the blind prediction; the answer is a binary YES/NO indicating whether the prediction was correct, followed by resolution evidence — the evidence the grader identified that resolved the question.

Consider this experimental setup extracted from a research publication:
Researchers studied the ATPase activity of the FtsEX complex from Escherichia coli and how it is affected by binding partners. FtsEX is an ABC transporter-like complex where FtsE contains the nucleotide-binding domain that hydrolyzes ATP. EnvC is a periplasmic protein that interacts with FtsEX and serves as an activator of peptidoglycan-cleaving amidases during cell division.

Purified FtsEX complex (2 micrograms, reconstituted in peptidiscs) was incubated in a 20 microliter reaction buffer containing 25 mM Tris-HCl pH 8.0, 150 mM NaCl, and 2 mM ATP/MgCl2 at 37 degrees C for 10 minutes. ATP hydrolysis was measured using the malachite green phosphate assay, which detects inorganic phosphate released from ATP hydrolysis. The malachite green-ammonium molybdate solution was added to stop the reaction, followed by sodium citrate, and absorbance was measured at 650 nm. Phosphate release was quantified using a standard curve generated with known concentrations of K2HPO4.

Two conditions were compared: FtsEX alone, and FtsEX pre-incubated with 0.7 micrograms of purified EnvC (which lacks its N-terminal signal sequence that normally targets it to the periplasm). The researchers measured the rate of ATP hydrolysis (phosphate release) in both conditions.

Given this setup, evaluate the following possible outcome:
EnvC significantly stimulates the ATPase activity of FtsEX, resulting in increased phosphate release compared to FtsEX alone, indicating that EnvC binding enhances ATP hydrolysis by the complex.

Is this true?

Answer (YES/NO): YES